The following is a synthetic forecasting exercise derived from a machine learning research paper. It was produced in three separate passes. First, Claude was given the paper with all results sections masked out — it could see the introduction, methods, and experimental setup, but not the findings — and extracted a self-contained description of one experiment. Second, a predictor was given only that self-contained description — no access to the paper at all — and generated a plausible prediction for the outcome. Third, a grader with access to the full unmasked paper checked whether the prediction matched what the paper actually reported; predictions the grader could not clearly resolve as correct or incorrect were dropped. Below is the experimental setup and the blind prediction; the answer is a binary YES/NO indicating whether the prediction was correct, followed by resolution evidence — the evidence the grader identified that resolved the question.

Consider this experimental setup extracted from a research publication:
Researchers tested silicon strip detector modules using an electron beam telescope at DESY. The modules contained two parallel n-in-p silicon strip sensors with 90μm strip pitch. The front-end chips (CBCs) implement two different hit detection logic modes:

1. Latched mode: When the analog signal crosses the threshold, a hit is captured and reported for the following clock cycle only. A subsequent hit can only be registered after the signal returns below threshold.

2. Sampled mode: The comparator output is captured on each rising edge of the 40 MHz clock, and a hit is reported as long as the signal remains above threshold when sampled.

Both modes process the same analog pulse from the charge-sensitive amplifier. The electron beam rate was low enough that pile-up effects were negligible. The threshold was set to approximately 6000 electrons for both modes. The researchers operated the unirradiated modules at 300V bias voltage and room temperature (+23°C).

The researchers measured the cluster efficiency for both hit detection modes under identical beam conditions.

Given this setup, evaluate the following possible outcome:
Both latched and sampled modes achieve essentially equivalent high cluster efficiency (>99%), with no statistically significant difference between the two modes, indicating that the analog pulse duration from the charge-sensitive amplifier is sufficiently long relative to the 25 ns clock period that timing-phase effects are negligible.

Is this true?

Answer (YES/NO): YES